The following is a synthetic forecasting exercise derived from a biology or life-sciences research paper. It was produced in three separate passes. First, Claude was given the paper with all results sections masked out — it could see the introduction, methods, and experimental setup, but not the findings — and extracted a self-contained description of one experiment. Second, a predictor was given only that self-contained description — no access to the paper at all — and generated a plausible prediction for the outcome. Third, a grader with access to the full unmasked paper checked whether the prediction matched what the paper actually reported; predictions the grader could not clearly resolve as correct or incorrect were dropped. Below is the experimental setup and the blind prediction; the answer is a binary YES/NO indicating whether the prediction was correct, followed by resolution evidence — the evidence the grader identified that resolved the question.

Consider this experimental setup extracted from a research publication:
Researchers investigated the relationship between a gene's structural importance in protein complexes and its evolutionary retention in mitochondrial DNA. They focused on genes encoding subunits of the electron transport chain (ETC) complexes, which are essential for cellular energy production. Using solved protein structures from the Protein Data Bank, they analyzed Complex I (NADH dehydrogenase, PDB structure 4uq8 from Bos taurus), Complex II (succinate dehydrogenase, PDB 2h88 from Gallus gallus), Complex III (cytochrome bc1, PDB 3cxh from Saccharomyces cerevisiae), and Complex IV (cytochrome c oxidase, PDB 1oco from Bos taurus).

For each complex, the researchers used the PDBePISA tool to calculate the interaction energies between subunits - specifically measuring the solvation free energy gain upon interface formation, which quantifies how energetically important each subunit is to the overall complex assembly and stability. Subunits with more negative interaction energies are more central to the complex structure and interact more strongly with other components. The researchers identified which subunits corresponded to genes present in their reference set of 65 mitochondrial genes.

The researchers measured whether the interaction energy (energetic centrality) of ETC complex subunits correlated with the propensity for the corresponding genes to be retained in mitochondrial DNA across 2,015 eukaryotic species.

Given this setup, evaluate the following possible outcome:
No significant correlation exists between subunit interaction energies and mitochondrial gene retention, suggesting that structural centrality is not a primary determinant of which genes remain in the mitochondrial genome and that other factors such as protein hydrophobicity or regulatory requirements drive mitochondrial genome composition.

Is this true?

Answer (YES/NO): NO